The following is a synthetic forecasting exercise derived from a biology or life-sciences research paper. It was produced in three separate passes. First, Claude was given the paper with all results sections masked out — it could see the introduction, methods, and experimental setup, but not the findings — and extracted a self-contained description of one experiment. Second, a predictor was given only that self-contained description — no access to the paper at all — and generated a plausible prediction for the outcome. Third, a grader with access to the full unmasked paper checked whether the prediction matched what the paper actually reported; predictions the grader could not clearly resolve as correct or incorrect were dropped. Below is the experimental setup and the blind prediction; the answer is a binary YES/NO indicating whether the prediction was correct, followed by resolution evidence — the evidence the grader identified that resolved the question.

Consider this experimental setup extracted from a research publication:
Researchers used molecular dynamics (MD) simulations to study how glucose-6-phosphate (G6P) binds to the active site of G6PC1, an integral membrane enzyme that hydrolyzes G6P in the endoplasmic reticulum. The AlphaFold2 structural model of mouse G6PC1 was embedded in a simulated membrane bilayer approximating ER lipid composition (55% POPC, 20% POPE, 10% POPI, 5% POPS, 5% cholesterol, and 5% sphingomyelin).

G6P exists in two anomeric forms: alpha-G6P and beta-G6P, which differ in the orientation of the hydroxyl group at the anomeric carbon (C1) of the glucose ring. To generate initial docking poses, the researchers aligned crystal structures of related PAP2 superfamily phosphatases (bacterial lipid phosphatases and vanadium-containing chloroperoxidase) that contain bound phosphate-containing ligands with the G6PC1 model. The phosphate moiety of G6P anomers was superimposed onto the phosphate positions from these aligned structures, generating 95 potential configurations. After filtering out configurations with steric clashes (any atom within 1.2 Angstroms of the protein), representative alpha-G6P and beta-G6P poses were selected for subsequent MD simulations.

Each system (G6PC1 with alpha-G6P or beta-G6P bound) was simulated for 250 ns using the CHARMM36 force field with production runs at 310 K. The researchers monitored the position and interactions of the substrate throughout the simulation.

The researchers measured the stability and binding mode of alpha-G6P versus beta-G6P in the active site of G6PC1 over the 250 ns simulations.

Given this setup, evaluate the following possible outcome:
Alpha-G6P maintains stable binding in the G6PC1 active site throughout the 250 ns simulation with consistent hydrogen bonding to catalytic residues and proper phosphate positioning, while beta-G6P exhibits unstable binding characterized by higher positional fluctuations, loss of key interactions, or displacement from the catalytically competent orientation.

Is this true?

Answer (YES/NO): NO